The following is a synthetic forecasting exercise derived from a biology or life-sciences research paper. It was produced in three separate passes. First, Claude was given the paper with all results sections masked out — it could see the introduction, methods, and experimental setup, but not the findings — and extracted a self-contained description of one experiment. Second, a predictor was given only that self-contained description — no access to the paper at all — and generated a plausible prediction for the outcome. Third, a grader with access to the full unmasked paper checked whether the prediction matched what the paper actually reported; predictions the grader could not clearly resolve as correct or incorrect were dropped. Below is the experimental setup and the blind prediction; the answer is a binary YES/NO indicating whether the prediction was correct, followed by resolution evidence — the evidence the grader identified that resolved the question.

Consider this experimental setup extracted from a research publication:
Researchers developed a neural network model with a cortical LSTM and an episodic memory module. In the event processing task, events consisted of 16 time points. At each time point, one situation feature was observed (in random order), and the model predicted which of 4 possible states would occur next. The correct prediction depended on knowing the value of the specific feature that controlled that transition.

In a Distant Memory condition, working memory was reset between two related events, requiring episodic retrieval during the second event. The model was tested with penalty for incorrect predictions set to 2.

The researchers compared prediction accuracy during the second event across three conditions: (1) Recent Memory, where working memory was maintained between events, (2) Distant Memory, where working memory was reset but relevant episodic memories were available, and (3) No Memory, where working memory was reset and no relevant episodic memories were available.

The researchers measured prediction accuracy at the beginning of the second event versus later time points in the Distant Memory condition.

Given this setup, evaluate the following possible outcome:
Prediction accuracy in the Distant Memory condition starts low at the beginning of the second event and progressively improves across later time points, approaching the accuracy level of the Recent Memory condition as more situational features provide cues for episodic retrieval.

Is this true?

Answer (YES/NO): YES